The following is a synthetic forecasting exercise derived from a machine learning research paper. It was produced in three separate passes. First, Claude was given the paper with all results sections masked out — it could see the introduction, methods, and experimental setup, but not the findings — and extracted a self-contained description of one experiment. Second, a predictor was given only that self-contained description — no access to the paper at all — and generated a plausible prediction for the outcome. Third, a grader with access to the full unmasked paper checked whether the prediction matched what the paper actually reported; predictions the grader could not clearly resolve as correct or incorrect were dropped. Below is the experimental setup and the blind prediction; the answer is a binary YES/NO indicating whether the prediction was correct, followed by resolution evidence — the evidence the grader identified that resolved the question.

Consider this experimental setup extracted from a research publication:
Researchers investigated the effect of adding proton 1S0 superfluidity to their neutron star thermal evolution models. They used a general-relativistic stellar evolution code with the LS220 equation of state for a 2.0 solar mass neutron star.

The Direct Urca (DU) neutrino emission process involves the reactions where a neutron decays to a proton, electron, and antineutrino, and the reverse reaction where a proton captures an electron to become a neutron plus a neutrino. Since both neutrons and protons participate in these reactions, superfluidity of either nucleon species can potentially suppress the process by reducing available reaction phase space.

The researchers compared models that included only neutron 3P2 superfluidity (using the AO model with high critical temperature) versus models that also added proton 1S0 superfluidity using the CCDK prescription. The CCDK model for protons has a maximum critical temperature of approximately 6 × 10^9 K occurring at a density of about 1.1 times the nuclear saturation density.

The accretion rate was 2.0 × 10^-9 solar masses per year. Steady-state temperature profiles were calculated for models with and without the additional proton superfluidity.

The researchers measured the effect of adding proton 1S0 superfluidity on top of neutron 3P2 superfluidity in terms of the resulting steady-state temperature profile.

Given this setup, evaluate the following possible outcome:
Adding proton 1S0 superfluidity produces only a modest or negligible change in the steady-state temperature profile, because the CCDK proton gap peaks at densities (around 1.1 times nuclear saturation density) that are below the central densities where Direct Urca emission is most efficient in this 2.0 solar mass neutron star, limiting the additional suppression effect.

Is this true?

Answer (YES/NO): YES